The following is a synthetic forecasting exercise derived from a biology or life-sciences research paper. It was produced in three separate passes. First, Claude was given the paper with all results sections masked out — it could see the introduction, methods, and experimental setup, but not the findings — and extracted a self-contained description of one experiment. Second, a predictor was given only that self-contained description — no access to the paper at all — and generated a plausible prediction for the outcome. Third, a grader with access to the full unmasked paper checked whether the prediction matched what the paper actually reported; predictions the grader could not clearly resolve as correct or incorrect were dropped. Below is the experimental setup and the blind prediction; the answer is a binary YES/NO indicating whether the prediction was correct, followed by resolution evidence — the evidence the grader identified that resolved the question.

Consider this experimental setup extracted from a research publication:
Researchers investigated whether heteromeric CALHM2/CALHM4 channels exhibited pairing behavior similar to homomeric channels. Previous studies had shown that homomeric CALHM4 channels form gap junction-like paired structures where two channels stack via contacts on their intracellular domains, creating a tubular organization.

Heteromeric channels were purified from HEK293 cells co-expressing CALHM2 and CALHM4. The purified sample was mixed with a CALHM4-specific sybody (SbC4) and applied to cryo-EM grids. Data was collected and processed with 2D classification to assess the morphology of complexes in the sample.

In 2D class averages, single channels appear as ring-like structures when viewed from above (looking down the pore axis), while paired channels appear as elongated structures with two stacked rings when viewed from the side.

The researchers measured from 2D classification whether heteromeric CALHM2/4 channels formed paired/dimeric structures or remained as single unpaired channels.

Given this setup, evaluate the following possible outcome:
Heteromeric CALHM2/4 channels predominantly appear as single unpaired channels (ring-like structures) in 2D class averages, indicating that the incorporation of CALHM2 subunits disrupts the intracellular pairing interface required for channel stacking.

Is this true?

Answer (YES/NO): YES